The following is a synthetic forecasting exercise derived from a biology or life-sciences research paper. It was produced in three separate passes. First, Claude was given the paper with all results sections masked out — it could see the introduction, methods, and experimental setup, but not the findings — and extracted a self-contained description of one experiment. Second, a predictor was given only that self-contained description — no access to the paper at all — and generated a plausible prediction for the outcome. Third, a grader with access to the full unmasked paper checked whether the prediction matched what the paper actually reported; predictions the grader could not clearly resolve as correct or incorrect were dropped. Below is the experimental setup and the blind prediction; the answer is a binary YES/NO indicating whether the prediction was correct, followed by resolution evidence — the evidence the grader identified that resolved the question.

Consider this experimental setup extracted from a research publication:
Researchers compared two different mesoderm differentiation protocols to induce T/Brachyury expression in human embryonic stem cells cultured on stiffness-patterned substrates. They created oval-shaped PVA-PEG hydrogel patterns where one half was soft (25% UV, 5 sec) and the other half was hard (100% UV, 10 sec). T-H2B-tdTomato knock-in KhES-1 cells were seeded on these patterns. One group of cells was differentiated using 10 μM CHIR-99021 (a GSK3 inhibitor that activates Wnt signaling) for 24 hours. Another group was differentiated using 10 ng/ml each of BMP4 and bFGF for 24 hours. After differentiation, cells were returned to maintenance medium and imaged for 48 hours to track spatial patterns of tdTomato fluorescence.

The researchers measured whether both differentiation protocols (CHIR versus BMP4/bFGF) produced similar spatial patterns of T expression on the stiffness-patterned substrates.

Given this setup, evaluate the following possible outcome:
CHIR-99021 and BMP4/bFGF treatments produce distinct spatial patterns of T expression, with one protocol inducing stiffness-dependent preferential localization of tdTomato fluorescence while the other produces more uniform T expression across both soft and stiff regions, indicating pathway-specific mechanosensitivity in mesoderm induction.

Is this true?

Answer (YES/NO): YES